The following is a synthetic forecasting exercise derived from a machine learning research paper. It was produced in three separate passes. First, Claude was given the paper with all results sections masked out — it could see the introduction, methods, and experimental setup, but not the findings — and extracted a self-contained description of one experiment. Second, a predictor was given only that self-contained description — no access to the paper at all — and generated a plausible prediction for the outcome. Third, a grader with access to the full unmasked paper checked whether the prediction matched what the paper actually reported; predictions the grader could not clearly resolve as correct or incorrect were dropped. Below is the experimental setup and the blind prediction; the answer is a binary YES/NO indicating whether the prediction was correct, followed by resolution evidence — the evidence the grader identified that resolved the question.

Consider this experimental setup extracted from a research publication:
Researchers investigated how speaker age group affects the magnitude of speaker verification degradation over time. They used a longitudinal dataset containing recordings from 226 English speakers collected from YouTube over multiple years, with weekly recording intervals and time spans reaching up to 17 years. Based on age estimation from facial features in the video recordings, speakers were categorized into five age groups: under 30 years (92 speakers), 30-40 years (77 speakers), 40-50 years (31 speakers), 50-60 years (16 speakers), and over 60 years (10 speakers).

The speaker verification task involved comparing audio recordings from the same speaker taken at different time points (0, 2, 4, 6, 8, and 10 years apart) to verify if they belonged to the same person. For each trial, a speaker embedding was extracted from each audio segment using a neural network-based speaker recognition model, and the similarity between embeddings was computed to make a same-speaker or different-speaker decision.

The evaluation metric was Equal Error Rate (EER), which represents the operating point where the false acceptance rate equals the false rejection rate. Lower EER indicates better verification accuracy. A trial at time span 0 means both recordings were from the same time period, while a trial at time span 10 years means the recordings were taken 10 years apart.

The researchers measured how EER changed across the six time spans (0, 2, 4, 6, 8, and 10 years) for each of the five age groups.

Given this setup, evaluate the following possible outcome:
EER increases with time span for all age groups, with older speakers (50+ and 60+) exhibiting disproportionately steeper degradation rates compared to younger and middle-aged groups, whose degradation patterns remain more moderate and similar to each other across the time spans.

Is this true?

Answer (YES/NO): NO